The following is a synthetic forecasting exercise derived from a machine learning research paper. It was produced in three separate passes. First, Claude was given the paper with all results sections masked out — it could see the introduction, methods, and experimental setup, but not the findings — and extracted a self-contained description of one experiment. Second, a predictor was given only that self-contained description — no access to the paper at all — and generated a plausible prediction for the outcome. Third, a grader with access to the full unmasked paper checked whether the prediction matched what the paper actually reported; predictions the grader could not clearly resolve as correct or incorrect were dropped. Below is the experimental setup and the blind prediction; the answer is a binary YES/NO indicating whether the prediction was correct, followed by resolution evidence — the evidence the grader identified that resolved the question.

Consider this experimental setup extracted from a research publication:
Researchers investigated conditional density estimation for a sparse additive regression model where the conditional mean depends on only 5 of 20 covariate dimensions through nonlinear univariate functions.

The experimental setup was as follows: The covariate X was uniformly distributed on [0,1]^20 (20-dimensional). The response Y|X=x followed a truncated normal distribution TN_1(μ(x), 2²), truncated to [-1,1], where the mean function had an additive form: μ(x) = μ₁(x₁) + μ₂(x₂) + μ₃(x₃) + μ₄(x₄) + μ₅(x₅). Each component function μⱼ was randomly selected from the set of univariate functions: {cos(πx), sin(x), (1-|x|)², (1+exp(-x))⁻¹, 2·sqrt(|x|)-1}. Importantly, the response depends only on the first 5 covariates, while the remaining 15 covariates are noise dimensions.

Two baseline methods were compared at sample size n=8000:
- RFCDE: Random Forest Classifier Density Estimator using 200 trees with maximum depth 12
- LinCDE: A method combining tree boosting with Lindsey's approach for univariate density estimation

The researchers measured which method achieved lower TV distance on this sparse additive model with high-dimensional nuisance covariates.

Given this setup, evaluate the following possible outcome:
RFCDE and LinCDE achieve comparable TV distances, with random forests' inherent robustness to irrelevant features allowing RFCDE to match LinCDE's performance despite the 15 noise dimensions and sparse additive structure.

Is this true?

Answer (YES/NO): NO